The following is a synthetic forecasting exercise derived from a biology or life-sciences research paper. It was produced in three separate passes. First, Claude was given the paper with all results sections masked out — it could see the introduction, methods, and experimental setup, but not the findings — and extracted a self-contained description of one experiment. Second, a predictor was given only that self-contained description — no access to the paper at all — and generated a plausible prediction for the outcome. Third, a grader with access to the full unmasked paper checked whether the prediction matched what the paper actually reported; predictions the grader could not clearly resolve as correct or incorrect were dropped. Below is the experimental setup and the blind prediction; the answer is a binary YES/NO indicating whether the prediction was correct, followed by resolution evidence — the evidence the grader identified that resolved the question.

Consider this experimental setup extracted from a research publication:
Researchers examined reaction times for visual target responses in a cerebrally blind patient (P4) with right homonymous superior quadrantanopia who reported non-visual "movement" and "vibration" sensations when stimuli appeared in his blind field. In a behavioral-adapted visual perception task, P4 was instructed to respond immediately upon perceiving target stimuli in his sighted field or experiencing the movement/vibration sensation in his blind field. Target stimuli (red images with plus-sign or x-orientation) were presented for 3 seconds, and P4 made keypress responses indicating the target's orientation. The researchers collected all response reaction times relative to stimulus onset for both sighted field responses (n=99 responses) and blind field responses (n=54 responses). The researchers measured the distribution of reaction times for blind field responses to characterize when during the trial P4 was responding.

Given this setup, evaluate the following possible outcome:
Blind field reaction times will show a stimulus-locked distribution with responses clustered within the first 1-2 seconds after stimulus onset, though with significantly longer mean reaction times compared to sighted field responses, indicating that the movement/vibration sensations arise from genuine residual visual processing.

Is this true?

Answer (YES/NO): NO